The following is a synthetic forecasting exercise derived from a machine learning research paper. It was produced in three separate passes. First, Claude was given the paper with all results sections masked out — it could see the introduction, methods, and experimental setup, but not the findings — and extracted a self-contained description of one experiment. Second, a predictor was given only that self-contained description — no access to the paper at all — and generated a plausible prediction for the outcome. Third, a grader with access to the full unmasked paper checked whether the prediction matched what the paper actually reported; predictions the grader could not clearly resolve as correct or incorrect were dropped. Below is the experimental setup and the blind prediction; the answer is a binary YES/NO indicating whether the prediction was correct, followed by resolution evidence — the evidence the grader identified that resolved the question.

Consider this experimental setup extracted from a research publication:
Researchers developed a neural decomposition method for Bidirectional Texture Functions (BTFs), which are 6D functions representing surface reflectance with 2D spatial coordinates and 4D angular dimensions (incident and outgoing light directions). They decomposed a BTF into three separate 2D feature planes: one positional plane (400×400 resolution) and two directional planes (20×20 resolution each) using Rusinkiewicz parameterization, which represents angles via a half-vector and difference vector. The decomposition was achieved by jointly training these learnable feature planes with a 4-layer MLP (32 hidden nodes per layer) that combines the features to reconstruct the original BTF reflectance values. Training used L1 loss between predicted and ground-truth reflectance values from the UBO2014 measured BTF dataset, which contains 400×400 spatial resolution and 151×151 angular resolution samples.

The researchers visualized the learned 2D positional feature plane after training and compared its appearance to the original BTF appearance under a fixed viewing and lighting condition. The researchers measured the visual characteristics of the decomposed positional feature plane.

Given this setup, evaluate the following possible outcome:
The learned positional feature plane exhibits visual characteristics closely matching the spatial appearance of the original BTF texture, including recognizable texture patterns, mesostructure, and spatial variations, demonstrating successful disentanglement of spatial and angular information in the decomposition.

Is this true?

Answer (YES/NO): YES